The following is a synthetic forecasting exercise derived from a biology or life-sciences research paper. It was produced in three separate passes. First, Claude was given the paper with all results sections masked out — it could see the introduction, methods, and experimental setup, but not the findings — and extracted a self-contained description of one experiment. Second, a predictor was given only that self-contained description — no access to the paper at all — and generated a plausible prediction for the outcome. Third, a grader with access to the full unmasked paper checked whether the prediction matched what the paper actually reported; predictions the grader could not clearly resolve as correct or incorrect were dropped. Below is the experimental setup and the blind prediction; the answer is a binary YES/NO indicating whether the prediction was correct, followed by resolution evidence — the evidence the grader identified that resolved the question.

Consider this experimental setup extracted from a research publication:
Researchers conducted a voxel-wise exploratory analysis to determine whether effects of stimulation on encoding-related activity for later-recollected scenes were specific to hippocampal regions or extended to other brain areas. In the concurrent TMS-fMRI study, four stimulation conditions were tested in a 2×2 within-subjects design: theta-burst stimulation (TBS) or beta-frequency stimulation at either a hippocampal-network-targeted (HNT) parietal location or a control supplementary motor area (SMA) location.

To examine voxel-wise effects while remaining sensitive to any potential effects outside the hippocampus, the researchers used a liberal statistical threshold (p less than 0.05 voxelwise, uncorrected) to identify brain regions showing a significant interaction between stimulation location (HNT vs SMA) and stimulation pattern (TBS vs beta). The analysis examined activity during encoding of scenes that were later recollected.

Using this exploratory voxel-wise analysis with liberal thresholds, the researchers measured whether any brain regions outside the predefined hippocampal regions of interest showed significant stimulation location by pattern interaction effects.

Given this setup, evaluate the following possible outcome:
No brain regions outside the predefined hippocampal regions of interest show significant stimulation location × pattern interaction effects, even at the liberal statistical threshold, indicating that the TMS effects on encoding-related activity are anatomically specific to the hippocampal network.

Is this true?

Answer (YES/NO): YES